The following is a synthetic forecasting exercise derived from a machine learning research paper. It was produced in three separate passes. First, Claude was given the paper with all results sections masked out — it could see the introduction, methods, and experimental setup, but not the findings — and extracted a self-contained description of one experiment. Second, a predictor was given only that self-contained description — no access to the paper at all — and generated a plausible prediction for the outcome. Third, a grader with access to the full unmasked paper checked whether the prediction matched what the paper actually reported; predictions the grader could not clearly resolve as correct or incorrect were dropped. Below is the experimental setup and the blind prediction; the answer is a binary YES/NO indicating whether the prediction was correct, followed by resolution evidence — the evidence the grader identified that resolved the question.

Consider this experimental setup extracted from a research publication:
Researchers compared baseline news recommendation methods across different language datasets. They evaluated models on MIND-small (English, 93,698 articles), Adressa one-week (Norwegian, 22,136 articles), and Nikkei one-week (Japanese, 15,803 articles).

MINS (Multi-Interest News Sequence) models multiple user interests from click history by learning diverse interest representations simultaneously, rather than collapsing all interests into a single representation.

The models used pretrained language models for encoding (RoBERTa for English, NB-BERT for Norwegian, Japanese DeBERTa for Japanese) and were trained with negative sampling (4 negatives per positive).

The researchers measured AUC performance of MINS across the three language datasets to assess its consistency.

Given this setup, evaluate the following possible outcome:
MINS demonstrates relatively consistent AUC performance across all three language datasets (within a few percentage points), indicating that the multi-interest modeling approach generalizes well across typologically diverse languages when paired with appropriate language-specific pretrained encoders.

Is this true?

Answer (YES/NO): NO